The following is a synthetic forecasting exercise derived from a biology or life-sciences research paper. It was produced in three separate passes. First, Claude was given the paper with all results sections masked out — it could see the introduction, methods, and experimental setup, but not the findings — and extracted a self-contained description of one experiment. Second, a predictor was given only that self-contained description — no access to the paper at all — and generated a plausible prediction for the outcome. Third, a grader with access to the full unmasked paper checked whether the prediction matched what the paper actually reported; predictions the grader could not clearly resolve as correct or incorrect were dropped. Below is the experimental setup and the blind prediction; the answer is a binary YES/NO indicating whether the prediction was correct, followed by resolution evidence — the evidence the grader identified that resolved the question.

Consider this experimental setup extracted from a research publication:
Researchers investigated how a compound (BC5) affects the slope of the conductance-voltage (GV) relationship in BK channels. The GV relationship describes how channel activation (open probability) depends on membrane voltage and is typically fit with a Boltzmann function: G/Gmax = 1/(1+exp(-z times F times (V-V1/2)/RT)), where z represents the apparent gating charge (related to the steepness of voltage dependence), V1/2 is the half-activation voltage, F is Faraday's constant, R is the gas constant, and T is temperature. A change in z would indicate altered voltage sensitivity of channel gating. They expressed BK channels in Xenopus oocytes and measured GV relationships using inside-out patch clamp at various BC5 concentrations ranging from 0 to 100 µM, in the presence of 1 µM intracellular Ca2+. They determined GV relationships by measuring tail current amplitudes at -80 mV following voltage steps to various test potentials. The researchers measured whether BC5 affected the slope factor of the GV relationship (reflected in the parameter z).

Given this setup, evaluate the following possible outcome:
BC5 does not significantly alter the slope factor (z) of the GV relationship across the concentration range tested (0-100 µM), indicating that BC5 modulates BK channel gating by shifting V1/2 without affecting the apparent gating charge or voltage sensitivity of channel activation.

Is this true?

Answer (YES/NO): NO